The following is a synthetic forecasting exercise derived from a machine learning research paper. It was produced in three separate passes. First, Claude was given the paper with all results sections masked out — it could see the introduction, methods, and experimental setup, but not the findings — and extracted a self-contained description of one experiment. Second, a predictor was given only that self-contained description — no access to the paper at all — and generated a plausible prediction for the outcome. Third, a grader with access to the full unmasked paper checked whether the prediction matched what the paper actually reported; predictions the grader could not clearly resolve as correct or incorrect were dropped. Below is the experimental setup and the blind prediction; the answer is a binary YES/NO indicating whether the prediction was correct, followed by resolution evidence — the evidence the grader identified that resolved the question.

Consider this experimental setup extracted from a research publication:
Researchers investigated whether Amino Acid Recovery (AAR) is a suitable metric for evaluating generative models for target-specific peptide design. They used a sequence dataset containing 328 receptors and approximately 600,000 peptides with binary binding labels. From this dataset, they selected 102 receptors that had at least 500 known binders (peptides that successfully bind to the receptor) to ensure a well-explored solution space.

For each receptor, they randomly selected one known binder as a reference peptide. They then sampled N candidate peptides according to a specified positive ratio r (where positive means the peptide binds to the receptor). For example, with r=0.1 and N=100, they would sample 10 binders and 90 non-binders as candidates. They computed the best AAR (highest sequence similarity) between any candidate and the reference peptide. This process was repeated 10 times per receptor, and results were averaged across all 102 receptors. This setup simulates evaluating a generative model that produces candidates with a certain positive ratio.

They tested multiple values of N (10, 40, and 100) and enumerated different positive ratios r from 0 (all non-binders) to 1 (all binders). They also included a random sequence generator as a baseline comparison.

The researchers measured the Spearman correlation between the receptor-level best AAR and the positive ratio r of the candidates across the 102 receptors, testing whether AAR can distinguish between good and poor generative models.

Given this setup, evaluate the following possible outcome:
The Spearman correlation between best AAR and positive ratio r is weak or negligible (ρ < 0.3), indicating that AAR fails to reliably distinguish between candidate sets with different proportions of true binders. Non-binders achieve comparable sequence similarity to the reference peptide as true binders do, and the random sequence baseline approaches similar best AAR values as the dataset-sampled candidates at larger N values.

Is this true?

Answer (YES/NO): YES